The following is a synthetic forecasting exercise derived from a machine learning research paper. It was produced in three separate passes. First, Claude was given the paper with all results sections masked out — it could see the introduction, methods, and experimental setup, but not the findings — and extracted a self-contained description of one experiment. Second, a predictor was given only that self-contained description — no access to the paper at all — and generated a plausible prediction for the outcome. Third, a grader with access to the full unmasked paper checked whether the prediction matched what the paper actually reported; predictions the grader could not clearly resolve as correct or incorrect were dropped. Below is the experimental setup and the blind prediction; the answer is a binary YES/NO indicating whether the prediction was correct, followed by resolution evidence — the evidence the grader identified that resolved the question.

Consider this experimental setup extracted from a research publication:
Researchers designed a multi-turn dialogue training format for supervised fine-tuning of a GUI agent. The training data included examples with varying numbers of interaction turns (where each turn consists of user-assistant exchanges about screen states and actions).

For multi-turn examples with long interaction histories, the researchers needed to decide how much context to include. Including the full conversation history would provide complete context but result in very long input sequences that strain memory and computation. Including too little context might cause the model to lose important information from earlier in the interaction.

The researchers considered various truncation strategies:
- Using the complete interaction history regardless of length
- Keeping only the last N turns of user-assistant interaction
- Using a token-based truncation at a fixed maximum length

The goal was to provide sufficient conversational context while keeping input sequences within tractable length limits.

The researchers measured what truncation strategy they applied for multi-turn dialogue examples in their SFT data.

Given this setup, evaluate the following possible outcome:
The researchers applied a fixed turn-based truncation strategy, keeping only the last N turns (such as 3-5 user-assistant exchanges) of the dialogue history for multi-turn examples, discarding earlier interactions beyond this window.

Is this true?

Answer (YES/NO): YES